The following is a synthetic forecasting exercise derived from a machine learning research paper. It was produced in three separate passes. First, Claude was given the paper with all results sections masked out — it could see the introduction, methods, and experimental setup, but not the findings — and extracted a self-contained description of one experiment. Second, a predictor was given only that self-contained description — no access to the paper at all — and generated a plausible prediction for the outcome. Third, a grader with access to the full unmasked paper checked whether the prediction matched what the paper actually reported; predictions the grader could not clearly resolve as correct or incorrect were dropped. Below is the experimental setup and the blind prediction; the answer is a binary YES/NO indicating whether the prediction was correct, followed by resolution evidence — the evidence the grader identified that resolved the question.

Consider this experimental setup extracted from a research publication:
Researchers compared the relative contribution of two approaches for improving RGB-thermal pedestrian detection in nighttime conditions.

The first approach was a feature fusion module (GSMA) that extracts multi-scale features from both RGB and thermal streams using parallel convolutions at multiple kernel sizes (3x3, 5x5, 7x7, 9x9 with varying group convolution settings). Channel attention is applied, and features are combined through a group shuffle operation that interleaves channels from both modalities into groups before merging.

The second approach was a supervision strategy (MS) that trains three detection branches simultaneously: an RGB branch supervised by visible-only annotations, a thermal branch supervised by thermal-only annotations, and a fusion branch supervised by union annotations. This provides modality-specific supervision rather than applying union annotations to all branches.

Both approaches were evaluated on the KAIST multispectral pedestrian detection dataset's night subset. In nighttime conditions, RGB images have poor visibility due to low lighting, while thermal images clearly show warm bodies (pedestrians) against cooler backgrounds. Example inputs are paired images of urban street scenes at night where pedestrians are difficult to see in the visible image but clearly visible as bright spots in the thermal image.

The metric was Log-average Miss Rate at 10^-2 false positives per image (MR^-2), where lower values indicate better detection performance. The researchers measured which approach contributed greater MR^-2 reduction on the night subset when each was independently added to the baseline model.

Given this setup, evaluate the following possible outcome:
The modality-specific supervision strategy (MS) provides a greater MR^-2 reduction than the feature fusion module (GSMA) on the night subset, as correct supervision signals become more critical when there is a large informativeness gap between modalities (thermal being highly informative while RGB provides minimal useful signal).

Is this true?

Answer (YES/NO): YES